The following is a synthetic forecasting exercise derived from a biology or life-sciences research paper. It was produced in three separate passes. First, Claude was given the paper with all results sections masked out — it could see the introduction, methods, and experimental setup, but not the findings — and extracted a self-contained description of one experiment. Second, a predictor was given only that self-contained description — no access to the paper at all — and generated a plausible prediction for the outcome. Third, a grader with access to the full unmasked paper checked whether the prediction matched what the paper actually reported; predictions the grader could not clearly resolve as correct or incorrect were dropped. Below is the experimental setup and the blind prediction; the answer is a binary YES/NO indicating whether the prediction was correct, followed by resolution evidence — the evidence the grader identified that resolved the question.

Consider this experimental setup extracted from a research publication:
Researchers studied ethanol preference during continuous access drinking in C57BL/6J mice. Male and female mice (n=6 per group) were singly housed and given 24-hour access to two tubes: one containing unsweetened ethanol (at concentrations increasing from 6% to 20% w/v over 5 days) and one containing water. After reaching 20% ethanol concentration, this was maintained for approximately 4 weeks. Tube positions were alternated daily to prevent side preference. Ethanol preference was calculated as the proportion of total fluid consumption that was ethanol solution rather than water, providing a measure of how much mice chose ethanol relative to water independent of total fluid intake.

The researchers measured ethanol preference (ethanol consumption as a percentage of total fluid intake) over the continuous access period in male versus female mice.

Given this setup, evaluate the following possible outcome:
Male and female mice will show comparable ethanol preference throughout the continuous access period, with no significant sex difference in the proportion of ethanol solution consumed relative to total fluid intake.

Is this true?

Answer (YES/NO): NO